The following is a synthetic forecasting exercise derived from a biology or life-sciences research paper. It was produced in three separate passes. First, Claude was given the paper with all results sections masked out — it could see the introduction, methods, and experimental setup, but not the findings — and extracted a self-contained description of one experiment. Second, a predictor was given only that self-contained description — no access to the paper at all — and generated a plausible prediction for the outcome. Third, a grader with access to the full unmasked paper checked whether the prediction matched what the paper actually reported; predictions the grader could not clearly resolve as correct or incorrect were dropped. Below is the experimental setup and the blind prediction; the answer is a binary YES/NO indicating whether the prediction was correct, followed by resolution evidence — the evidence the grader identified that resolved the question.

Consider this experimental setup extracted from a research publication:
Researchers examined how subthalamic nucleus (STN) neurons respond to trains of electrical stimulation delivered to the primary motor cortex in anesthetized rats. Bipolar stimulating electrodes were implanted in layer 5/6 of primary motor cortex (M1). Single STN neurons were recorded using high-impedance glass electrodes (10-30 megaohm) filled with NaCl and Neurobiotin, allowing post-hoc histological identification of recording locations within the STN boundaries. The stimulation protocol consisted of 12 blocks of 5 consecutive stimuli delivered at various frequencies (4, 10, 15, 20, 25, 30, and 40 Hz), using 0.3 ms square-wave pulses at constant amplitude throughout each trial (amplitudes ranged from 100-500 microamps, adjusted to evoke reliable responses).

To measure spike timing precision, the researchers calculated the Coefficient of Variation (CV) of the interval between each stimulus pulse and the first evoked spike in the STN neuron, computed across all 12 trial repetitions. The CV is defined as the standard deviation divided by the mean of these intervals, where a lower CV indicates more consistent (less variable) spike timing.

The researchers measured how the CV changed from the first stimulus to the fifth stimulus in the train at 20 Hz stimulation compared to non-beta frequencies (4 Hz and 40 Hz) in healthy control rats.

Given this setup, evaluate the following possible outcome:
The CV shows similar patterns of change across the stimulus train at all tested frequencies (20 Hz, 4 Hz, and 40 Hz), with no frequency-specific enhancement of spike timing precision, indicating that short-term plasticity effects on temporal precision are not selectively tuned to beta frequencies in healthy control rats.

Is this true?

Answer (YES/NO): NO